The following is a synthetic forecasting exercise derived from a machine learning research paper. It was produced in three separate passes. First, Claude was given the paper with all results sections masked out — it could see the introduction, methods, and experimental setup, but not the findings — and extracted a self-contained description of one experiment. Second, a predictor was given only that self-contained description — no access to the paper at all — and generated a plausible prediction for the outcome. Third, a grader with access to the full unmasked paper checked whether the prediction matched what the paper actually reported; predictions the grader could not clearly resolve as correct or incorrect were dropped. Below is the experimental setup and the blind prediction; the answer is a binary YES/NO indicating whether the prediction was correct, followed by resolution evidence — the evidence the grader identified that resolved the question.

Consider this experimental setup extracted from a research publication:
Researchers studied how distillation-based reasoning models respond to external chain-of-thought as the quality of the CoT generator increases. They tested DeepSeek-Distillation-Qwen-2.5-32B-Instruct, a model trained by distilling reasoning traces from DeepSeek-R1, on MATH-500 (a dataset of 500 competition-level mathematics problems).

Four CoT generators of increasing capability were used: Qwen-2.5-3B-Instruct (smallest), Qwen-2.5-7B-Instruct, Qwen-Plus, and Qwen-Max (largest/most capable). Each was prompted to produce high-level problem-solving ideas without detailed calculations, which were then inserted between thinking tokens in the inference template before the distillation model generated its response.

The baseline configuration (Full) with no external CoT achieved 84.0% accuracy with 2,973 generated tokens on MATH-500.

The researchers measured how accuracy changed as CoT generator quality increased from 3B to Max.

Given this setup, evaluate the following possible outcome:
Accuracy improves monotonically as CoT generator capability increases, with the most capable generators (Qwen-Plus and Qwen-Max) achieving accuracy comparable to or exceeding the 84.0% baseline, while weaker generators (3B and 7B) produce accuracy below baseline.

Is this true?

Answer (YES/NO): NO